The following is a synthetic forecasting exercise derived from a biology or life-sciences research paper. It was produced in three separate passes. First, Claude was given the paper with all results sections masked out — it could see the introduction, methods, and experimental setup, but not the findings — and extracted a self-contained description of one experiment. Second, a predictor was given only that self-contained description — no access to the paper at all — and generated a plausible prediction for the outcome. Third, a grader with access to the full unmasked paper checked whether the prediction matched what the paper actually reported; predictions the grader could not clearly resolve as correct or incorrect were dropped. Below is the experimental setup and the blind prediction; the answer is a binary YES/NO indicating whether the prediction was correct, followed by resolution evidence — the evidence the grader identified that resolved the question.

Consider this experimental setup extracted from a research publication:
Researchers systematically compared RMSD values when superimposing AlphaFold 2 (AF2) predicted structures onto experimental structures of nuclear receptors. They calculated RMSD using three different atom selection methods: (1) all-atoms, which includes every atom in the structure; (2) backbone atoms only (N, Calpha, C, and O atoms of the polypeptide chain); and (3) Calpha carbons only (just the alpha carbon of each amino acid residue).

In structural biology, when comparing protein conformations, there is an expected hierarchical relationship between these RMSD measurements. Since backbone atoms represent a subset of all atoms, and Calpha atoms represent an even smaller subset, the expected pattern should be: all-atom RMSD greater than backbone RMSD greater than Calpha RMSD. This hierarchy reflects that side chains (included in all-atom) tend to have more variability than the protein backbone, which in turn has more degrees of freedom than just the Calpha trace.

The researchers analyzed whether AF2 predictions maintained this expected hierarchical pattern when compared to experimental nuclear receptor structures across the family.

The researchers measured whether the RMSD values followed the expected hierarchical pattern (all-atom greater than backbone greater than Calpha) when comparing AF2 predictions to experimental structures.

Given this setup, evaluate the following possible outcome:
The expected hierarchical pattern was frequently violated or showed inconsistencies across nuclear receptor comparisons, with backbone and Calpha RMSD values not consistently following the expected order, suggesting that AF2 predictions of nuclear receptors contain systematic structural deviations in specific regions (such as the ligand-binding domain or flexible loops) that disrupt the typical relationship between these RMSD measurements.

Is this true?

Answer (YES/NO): NO